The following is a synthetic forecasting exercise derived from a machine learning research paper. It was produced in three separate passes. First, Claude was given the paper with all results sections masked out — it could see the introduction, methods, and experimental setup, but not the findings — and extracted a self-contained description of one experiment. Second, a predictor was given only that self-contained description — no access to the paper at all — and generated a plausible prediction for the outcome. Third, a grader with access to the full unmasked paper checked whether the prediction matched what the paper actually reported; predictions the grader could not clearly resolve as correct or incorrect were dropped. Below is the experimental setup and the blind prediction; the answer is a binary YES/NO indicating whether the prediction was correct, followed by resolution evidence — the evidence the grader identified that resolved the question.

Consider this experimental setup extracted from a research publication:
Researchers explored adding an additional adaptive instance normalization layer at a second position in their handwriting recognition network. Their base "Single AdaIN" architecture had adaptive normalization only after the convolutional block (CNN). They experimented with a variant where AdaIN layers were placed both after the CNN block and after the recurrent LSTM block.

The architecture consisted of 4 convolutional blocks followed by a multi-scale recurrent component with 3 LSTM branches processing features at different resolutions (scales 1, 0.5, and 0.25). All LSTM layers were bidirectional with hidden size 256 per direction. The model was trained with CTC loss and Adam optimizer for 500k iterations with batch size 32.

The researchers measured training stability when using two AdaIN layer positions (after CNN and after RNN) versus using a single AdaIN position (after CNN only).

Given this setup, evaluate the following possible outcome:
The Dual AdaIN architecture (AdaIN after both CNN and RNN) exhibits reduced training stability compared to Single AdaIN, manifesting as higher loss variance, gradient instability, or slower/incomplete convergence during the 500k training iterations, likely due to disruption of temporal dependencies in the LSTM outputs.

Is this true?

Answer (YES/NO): YES